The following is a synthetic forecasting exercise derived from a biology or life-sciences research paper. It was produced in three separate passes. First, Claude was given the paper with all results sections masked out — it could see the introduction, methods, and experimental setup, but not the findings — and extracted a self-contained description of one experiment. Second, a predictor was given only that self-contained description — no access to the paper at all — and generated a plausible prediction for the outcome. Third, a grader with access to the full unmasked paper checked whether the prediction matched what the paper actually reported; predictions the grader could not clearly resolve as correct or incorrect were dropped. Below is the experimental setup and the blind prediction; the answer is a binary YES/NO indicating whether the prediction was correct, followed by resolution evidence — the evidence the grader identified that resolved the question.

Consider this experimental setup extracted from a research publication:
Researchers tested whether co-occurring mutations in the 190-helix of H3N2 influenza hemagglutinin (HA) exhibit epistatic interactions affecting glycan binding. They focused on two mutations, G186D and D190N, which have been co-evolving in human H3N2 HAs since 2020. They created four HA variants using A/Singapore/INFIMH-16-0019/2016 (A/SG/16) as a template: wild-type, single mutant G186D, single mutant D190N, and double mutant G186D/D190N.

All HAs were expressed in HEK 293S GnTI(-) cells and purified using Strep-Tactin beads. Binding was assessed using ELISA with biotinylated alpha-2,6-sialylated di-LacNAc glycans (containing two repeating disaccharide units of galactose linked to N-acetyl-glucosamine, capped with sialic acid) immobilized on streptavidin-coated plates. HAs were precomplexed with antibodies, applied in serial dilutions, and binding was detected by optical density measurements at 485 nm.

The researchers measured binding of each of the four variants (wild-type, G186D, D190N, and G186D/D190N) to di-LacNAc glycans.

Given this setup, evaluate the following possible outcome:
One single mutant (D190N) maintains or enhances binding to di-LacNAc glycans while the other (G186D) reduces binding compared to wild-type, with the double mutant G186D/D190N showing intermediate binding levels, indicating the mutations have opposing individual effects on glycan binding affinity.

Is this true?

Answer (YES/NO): NO